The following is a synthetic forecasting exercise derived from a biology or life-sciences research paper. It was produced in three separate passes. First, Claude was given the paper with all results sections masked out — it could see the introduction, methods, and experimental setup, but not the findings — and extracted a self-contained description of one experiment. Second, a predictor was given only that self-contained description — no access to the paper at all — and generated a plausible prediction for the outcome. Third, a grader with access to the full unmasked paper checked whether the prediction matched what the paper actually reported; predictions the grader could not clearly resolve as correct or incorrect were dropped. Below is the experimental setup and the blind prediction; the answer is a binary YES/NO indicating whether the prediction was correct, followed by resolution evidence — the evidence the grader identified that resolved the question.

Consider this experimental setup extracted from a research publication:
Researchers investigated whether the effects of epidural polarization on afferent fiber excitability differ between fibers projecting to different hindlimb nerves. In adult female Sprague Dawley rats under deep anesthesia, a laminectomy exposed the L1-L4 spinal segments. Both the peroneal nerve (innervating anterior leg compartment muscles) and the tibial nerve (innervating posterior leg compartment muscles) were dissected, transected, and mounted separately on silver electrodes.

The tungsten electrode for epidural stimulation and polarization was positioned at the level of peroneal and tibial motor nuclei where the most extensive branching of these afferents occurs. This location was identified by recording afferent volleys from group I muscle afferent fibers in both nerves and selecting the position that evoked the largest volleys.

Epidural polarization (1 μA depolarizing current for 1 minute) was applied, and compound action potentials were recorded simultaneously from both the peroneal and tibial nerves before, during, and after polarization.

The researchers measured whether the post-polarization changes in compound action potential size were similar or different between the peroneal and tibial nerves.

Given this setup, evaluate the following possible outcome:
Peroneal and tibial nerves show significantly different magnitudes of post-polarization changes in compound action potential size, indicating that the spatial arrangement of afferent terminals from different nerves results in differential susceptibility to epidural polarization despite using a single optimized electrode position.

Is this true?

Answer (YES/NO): NO